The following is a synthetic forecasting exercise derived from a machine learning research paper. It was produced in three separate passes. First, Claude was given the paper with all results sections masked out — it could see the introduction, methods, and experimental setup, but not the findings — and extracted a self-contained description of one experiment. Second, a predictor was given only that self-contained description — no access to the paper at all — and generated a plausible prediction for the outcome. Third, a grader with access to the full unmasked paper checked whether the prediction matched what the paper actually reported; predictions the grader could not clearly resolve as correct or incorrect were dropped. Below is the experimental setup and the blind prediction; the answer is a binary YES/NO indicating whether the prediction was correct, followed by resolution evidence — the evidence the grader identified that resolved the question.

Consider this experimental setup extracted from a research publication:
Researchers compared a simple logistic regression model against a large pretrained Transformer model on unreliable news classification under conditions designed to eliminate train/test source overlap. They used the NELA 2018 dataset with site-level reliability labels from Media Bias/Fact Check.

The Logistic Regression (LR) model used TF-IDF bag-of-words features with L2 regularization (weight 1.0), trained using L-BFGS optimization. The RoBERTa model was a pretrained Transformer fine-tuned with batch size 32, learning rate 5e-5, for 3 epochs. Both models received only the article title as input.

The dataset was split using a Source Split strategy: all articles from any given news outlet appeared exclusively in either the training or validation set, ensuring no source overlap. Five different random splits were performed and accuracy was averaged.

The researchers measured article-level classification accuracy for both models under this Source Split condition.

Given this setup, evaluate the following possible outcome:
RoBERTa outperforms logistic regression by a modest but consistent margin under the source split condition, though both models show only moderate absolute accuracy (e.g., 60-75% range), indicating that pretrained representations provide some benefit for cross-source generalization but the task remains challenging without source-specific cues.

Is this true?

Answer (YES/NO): YES